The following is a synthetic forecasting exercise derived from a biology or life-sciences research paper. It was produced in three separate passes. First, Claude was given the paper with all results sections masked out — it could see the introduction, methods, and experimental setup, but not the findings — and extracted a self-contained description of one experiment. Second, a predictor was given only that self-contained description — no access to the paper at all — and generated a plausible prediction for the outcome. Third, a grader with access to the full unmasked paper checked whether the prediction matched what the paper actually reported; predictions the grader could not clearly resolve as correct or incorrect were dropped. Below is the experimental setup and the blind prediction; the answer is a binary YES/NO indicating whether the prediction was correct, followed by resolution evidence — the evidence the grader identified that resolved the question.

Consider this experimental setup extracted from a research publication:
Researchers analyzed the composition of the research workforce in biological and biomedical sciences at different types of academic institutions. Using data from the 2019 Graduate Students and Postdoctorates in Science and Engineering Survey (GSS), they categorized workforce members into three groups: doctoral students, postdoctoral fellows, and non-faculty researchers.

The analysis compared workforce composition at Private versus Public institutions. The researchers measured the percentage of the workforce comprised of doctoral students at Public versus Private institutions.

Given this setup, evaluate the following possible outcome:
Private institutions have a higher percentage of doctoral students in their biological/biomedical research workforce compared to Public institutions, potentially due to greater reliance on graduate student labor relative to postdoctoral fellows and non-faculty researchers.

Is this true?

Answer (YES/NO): NO